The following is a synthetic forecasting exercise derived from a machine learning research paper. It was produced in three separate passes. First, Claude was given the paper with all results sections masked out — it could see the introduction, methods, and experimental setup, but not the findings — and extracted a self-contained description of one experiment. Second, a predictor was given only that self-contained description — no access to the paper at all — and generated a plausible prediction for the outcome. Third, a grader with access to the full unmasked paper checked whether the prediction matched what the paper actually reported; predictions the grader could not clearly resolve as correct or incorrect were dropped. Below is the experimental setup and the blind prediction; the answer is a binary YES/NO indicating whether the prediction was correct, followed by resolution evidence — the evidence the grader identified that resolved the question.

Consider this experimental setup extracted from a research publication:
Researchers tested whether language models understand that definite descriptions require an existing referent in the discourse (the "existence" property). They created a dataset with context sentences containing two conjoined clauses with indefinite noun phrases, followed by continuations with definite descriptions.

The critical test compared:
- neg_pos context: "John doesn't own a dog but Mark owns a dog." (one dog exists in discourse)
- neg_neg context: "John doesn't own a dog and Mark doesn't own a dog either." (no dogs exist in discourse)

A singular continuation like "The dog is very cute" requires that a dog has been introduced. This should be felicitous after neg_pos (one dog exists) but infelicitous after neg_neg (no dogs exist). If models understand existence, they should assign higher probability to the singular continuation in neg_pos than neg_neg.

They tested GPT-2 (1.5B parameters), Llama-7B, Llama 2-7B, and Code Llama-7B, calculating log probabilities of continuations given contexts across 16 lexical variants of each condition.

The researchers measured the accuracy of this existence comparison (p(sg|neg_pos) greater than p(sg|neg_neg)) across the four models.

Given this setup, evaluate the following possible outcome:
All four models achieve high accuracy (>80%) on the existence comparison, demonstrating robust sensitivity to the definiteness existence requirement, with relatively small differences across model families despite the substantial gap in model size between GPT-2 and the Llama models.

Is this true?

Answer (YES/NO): YES